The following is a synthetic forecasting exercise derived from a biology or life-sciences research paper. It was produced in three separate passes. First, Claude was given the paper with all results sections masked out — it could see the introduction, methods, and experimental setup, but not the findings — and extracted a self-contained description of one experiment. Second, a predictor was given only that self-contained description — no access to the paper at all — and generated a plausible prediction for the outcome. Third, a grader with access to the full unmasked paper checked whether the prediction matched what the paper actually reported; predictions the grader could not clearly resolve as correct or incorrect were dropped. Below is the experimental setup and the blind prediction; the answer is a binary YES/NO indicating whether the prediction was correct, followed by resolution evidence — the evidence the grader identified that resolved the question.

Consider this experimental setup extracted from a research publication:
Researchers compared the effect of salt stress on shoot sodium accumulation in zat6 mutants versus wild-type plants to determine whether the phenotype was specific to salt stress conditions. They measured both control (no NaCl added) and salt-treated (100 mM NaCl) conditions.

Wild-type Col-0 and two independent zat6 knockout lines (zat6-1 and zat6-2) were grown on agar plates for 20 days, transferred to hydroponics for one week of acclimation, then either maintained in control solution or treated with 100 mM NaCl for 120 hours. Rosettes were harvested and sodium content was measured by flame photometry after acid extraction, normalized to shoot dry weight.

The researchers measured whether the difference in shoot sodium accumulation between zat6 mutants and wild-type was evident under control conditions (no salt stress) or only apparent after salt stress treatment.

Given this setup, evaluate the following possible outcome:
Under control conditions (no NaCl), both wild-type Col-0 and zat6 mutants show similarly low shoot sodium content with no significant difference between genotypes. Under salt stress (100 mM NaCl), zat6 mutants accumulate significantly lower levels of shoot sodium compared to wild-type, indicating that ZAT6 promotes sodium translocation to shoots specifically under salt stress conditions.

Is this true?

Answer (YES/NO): NO